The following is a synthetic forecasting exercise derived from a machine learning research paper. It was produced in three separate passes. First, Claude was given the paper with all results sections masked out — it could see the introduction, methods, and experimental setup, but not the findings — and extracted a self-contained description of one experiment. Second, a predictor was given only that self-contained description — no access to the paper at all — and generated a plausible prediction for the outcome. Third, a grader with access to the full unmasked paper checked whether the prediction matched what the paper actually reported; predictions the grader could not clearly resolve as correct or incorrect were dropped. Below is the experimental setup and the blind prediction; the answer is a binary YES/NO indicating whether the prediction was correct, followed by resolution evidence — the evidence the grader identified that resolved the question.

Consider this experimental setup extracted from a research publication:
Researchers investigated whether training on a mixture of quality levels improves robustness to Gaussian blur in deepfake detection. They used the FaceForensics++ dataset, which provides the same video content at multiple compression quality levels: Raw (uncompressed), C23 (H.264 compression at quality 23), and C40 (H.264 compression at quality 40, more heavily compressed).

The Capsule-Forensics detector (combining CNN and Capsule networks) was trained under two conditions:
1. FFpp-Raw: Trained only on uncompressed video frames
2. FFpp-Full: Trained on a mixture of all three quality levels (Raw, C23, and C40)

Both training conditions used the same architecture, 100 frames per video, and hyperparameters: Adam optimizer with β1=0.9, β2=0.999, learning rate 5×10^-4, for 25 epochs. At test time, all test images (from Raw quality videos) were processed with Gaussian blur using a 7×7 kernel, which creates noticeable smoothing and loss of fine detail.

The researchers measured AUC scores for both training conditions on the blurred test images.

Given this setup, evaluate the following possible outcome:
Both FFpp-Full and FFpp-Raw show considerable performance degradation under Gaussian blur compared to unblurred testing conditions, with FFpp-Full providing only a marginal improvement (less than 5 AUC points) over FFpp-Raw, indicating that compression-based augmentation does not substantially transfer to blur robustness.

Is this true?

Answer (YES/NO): NO